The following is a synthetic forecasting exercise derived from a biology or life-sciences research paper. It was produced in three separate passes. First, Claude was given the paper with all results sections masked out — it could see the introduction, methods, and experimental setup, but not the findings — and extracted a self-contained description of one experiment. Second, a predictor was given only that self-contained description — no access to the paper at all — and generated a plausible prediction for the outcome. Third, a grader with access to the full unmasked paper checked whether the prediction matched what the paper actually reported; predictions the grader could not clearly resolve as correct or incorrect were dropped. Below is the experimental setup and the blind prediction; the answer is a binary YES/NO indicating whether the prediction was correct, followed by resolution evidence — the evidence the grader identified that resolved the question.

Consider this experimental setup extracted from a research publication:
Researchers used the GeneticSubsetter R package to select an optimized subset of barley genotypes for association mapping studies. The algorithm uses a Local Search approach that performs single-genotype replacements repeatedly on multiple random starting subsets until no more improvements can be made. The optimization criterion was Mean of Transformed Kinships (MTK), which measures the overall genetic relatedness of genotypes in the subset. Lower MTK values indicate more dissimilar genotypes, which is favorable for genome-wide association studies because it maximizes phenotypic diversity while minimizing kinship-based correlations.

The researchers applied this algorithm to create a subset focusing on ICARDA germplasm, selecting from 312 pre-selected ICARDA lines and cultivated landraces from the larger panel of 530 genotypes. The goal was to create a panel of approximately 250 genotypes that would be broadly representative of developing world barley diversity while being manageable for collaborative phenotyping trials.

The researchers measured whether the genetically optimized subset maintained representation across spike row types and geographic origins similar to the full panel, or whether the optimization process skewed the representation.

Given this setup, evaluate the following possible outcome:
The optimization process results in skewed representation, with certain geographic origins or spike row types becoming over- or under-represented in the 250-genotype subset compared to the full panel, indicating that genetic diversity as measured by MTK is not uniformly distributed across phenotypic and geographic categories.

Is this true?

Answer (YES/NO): YES